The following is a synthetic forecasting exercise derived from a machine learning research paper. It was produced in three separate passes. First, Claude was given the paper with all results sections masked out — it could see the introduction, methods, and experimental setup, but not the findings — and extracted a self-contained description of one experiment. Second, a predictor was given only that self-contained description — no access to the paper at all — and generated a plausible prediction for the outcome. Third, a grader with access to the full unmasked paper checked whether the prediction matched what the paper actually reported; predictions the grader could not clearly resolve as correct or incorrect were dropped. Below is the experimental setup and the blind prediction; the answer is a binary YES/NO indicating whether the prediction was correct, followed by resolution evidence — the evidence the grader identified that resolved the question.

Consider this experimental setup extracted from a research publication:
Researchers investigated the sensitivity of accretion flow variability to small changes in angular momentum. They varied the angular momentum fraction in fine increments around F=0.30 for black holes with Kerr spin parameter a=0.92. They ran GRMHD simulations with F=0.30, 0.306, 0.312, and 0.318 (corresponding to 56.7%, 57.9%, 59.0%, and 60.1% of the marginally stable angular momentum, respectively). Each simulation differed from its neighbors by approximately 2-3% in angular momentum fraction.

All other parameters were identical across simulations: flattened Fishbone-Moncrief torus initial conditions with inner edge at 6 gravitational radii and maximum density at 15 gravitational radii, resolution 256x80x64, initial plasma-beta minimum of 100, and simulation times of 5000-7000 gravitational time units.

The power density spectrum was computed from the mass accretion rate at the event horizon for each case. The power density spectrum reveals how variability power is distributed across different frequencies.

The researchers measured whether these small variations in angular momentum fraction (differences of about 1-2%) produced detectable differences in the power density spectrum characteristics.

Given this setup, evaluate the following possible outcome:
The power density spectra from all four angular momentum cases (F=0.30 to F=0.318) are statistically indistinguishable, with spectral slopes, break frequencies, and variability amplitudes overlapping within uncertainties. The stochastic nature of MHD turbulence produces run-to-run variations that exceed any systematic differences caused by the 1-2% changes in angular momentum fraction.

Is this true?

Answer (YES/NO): NO